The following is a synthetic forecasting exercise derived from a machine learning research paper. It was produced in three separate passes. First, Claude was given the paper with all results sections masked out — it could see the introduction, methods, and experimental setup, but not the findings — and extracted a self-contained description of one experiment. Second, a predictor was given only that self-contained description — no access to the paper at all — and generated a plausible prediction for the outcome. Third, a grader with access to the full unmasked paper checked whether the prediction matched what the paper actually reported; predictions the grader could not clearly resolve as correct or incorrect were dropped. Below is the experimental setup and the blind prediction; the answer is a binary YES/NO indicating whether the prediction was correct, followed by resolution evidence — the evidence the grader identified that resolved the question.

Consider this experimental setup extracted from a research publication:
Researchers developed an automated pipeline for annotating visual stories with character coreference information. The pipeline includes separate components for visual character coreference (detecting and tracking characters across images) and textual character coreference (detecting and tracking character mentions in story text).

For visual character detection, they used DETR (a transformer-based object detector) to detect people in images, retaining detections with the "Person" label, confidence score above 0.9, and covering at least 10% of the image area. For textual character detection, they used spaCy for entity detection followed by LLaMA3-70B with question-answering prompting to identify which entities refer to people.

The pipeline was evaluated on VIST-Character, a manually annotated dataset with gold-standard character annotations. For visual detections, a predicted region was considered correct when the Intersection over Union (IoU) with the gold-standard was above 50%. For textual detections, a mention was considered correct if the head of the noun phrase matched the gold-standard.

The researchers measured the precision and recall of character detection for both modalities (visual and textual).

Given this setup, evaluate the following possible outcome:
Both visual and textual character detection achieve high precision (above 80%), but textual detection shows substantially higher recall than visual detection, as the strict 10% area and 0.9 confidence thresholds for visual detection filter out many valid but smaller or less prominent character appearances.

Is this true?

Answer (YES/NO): NO